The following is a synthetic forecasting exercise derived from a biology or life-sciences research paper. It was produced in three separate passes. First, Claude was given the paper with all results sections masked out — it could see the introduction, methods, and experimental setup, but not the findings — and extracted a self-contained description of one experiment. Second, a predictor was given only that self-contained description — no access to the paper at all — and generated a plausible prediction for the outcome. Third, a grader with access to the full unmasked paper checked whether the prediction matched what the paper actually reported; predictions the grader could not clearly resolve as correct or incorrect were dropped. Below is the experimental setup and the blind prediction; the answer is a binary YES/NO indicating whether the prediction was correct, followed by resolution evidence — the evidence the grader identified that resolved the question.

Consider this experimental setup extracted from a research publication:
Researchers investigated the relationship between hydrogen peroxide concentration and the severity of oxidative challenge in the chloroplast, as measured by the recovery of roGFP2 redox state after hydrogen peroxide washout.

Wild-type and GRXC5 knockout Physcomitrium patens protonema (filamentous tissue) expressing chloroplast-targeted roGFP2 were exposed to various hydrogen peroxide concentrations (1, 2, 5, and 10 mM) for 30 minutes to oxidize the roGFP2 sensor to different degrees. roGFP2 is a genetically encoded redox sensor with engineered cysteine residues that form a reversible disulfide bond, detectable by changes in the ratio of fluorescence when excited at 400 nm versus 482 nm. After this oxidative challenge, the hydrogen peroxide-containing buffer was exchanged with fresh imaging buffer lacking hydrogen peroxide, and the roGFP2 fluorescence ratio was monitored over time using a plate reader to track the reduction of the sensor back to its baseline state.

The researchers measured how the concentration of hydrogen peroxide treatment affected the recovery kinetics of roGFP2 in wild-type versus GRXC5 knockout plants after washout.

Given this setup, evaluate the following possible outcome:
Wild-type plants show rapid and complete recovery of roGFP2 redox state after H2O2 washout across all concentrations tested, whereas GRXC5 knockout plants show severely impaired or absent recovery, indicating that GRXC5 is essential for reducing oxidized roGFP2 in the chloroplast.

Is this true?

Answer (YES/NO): NO